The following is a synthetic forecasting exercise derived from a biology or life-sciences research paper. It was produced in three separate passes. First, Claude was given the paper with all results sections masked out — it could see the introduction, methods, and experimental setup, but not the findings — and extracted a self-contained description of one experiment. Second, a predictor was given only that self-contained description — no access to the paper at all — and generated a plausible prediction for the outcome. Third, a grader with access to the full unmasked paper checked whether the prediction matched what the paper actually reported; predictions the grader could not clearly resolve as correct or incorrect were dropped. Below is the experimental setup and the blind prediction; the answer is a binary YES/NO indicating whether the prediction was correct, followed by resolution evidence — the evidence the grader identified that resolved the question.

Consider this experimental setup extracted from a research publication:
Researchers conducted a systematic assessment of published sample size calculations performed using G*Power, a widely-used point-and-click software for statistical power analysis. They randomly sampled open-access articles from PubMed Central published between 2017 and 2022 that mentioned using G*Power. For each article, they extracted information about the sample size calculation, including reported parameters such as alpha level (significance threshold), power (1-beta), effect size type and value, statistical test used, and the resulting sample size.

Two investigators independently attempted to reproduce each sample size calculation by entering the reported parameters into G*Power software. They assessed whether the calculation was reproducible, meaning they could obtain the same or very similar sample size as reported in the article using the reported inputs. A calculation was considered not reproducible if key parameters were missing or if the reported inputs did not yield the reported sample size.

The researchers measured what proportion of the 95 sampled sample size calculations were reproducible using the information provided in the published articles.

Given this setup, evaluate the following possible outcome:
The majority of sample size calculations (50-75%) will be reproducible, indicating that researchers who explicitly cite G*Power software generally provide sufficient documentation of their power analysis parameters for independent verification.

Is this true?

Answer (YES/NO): NO